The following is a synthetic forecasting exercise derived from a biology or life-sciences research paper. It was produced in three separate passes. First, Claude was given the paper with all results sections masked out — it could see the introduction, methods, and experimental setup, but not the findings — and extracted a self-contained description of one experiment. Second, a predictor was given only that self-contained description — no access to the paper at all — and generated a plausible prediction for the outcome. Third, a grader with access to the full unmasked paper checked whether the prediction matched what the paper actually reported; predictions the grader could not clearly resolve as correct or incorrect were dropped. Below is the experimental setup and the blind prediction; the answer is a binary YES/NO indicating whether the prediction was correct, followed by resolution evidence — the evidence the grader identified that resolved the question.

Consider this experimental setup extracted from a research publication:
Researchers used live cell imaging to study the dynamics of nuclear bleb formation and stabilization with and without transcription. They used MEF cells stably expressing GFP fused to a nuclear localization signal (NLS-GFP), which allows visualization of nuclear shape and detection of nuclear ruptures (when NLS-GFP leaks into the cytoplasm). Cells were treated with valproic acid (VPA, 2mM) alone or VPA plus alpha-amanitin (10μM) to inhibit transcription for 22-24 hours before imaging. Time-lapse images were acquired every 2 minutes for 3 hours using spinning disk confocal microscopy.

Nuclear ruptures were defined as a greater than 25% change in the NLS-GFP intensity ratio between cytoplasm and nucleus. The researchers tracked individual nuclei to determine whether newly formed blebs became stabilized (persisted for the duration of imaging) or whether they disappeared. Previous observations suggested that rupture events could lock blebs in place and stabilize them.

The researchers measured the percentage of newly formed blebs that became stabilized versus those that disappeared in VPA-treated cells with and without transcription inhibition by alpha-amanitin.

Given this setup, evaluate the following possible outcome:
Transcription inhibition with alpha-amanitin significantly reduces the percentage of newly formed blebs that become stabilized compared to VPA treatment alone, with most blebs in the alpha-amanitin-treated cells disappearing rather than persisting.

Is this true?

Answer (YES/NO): YES